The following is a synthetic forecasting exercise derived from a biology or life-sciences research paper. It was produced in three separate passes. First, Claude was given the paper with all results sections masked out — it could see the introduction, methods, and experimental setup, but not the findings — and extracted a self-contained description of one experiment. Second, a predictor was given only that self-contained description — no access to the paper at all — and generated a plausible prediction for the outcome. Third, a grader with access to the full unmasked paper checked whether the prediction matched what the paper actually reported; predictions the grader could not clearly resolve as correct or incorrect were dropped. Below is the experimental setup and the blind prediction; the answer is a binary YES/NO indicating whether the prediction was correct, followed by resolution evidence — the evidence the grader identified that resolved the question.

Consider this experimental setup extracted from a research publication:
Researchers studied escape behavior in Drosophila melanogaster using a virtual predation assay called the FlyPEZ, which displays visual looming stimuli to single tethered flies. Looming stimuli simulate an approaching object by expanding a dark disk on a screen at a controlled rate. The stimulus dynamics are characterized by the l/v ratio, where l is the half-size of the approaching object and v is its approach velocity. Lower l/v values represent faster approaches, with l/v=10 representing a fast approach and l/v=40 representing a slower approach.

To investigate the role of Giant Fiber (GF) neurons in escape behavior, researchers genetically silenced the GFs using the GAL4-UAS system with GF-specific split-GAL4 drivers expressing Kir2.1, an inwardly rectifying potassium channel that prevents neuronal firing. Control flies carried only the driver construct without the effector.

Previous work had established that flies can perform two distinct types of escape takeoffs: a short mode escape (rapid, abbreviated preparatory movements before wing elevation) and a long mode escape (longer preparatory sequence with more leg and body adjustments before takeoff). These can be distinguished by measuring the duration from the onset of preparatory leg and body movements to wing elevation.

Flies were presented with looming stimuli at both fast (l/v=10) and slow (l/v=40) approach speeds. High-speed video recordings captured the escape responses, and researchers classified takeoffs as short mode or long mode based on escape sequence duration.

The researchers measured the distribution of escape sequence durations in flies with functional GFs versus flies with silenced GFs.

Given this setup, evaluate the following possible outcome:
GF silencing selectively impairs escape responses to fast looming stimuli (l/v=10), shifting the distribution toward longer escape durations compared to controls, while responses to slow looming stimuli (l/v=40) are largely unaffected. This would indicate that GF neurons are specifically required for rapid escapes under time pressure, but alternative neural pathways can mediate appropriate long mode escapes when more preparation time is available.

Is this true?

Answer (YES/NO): NO